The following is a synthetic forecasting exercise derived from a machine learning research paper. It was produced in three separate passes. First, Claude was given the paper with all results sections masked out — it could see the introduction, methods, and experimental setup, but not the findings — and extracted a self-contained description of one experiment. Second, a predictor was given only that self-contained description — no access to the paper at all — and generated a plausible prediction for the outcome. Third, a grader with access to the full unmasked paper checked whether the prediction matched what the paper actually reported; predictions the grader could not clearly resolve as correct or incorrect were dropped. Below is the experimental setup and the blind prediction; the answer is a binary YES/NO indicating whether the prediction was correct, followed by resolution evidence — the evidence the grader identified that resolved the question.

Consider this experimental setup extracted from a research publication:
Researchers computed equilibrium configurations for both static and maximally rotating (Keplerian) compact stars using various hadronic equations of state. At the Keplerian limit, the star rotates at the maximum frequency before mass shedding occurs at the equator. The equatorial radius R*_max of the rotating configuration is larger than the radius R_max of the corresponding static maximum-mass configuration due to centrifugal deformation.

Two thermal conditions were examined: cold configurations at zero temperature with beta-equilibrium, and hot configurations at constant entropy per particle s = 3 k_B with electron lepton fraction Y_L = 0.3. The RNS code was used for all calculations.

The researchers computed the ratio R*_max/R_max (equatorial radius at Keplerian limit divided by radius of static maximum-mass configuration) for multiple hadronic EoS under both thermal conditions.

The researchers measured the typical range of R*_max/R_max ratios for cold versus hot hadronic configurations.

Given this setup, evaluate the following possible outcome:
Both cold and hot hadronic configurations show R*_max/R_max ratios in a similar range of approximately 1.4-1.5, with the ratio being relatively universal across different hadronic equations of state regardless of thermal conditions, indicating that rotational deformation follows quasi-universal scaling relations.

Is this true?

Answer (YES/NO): NO